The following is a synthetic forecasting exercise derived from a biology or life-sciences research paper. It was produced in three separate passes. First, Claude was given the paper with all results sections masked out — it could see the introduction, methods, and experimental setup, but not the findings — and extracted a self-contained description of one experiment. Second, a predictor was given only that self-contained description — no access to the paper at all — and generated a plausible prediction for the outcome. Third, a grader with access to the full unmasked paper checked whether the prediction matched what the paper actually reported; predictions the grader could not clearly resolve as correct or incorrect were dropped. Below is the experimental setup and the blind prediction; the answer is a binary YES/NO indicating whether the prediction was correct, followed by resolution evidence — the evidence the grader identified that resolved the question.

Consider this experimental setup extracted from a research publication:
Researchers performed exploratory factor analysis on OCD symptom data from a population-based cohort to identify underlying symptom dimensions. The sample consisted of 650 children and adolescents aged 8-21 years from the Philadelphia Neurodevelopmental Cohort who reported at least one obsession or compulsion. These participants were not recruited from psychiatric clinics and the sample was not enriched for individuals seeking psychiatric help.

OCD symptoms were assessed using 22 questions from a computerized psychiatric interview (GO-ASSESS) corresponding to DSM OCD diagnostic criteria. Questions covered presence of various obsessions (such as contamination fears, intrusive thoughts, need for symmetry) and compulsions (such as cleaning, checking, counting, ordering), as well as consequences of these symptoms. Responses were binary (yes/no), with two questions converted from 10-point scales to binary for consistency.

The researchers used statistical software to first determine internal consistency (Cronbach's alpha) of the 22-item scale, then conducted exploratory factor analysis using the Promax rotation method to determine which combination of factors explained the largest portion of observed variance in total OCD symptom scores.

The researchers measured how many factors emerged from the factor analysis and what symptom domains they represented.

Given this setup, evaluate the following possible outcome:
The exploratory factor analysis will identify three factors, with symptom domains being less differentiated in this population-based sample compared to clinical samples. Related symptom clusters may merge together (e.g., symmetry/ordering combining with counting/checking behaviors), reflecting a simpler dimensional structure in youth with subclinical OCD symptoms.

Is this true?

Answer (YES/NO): NO